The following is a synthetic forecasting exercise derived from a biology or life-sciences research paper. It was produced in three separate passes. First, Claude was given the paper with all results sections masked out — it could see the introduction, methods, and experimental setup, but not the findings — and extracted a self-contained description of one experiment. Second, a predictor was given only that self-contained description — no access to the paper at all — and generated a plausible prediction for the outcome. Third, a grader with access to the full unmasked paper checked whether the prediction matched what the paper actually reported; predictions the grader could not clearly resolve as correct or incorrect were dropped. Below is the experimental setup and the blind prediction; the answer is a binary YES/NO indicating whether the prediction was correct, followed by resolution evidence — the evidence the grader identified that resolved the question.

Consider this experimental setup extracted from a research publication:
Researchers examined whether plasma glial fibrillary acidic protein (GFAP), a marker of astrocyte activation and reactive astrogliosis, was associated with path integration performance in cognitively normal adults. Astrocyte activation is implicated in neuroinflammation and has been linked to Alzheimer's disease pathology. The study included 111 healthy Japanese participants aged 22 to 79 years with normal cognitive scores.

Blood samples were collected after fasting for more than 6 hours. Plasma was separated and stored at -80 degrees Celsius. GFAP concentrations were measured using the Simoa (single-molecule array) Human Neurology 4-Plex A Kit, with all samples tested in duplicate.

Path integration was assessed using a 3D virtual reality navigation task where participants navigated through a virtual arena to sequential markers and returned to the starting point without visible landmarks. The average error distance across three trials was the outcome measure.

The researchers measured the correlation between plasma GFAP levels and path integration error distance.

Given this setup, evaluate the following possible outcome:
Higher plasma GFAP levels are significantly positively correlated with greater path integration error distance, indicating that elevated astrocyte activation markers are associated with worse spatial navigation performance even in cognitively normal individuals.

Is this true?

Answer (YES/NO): YES